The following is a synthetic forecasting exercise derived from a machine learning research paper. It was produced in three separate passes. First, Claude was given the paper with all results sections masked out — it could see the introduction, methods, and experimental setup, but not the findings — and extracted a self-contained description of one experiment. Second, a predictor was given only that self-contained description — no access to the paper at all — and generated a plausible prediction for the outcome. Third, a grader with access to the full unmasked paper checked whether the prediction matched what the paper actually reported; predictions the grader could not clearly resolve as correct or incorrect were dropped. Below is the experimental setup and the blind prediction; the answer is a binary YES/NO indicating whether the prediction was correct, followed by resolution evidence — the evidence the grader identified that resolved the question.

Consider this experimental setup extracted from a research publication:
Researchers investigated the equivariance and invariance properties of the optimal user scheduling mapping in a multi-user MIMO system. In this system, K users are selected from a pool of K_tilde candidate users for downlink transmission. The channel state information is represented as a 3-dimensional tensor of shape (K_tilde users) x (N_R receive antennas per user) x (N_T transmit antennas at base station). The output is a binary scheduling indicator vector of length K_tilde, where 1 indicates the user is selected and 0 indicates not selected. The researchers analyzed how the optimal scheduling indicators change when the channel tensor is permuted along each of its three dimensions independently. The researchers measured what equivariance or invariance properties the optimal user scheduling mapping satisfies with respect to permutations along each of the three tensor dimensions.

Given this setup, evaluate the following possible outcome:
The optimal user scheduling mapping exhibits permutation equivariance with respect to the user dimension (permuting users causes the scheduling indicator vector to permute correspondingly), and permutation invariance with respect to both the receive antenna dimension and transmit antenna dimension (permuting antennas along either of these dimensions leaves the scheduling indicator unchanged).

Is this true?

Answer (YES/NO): YES